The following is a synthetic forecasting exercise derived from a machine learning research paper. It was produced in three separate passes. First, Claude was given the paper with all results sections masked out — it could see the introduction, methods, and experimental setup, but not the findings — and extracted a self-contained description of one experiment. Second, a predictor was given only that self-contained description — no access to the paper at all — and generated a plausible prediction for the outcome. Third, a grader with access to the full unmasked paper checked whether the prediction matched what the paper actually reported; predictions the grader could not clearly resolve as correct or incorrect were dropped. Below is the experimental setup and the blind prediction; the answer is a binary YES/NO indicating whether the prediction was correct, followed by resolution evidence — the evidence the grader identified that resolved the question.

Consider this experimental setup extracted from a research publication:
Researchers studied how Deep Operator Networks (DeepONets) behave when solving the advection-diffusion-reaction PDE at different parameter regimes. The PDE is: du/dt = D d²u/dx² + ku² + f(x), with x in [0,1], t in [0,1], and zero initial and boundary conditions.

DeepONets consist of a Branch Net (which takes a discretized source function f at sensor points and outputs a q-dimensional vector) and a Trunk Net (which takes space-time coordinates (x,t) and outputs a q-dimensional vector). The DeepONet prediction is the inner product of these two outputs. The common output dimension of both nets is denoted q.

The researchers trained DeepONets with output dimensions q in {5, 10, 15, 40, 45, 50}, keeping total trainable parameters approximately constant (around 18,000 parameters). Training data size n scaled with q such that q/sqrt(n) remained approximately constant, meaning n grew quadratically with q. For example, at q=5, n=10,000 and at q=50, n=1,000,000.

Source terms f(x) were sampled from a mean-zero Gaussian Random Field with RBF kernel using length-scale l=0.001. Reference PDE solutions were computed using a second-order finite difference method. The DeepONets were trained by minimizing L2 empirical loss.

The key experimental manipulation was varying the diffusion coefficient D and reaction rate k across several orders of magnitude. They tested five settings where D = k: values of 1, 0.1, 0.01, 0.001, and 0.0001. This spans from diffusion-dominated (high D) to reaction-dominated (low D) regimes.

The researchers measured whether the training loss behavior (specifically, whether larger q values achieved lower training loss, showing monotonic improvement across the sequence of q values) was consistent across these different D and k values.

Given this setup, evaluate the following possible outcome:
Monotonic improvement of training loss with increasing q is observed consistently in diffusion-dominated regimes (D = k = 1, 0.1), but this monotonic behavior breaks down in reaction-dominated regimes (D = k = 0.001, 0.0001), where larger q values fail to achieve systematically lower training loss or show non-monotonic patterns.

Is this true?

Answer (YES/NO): NO